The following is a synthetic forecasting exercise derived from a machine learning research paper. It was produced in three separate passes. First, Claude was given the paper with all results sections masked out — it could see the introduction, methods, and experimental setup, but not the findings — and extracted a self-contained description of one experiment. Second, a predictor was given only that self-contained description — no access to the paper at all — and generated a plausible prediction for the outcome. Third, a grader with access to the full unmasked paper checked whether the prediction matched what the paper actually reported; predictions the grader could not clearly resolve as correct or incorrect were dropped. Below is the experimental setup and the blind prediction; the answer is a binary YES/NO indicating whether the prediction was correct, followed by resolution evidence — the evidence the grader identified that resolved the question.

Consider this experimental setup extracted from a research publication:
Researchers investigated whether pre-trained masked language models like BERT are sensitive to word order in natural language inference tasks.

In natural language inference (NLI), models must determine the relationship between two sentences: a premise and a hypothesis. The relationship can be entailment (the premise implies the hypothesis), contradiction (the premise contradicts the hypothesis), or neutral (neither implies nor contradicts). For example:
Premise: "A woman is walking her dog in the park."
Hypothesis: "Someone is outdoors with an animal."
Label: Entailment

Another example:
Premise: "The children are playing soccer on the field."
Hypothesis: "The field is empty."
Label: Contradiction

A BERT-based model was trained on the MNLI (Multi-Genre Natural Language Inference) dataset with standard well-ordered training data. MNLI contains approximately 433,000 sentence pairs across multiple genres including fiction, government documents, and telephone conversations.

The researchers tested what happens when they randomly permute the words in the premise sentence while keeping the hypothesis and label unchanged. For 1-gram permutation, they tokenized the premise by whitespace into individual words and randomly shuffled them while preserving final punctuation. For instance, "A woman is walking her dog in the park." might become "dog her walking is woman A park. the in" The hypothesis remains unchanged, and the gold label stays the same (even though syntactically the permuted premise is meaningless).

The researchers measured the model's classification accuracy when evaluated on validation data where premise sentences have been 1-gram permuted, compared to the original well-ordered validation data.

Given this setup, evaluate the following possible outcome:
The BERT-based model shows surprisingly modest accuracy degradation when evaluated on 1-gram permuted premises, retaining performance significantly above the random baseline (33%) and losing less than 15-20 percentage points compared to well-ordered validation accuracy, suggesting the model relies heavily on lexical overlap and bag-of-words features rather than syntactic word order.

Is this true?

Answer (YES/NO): YES